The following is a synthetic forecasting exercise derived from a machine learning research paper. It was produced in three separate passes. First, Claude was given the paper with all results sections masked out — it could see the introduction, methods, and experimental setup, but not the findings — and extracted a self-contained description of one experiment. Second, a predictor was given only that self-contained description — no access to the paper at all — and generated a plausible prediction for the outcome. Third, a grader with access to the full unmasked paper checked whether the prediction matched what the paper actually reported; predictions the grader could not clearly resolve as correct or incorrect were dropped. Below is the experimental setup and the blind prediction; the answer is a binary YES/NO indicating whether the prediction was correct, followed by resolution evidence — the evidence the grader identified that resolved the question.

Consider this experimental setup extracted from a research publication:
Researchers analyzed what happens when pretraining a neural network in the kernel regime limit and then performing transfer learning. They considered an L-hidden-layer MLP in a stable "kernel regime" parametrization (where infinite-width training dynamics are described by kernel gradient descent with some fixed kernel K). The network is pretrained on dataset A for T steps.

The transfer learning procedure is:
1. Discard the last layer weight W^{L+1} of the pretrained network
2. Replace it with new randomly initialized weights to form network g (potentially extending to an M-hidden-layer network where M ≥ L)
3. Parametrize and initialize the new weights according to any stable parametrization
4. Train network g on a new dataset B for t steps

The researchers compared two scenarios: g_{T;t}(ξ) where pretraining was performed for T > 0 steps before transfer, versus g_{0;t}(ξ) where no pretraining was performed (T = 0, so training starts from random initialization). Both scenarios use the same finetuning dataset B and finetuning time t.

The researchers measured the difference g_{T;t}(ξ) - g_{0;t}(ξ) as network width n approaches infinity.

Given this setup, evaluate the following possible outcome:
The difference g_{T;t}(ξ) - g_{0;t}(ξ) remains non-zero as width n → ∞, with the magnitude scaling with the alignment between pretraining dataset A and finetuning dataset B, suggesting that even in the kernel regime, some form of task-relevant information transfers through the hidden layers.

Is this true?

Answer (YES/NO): NO